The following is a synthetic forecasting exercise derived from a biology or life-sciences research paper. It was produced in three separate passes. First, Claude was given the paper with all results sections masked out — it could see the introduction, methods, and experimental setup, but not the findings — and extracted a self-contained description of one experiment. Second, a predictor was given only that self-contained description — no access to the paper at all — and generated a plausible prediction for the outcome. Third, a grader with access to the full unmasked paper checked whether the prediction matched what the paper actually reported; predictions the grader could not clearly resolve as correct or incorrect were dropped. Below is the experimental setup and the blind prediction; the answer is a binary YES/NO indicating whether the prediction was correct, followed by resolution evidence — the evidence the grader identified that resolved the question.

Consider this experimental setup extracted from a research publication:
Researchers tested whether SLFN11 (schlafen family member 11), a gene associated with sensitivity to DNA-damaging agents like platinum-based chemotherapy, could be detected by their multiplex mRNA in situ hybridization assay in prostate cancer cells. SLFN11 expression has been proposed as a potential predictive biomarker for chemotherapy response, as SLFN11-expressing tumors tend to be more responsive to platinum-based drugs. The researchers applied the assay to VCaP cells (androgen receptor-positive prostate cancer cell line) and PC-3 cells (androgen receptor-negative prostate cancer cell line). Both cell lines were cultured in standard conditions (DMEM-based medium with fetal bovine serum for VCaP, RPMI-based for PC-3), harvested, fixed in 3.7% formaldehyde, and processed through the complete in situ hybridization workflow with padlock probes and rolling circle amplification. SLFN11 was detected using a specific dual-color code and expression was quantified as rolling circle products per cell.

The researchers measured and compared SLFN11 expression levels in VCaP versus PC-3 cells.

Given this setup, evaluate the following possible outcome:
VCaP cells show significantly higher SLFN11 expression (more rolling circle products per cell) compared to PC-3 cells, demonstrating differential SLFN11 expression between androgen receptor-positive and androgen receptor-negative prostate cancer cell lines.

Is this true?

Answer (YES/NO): NO